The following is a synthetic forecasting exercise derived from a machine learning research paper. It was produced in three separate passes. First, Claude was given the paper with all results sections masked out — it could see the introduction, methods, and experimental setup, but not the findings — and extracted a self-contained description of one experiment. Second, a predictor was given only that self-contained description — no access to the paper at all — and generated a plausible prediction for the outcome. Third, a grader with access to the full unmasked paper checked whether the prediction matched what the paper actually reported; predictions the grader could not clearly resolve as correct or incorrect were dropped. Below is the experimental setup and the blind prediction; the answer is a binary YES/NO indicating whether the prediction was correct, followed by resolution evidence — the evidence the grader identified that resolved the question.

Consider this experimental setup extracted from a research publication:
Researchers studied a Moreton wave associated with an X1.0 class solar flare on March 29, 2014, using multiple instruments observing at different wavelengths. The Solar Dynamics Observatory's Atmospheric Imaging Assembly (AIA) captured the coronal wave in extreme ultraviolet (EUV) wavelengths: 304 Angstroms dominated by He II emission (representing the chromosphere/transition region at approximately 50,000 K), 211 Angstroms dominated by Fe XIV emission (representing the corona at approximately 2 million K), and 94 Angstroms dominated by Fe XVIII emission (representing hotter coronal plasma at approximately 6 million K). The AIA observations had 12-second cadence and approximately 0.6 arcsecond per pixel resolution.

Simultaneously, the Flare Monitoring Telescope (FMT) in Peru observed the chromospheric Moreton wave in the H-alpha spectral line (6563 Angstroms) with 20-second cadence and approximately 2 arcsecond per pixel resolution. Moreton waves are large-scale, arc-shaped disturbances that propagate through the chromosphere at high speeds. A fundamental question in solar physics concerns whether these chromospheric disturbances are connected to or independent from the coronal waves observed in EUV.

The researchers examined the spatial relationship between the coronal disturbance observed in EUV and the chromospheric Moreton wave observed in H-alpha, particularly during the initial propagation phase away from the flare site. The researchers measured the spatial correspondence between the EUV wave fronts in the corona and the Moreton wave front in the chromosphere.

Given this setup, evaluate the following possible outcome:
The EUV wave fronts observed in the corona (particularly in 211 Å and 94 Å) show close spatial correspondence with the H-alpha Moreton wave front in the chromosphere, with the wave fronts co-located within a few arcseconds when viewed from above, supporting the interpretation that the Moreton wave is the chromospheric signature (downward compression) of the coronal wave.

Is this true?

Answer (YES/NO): YES